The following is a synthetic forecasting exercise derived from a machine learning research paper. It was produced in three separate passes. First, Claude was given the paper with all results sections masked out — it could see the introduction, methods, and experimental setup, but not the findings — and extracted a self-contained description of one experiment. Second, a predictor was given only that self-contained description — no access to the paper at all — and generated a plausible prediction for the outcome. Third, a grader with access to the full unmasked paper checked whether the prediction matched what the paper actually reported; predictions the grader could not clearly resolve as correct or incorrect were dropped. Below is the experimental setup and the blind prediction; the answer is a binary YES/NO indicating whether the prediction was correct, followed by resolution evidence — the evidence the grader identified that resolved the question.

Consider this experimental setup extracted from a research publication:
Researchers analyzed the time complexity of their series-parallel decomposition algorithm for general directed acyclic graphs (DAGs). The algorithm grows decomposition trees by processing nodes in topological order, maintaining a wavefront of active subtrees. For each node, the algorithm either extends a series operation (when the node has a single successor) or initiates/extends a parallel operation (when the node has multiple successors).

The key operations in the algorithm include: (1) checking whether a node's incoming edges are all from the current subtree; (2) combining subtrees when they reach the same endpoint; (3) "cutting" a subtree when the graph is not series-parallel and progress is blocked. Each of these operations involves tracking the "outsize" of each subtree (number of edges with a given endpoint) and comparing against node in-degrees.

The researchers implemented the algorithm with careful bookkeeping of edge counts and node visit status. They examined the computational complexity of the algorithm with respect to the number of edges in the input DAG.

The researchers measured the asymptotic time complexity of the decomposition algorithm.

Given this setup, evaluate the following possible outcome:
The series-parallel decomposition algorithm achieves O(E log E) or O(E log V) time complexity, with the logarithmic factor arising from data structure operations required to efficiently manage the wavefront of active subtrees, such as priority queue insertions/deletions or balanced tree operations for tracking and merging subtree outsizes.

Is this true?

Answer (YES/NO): NO